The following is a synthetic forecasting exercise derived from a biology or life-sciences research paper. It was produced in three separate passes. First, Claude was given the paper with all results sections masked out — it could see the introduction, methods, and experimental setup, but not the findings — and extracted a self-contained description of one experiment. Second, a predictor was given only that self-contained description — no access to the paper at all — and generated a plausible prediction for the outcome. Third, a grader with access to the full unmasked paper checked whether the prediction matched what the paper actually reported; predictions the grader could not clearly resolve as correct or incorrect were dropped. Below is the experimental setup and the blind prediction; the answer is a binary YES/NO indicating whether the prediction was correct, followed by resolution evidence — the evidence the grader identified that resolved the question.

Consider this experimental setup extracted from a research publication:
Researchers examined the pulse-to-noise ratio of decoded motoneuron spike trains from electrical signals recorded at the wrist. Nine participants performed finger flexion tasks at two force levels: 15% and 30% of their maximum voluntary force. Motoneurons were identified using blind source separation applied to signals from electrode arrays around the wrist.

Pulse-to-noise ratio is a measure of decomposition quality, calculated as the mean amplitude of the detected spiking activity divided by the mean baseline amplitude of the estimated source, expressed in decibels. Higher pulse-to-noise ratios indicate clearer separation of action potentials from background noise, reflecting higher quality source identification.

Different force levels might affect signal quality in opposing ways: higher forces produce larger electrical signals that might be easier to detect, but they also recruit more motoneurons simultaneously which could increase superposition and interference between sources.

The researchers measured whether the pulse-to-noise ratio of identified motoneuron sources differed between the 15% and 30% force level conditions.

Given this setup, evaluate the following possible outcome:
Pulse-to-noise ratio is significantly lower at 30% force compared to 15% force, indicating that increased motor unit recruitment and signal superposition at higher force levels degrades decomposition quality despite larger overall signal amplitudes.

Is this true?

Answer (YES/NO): NO